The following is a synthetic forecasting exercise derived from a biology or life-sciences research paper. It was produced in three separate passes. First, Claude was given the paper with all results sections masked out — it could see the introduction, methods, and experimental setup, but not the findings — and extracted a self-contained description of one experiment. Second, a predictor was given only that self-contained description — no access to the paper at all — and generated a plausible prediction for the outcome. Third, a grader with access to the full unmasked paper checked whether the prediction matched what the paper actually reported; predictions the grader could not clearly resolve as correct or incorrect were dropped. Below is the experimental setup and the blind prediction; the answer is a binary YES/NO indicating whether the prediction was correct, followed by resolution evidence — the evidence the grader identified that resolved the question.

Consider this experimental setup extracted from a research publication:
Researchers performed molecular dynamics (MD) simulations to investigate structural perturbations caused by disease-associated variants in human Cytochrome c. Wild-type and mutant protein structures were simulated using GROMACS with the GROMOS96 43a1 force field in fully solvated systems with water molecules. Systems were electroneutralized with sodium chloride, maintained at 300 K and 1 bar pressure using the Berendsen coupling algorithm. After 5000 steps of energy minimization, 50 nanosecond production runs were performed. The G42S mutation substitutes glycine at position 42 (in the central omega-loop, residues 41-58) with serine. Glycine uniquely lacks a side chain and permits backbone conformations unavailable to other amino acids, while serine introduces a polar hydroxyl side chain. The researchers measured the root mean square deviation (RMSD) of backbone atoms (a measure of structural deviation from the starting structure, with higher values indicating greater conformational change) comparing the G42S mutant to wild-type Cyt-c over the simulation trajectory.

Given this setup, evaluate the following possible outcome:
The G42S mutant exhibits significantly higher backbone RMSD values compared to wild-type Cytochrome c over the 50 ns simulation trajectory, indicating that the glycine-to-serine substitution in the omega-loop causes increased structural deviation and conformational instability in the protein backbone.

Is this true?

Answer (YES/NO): YES